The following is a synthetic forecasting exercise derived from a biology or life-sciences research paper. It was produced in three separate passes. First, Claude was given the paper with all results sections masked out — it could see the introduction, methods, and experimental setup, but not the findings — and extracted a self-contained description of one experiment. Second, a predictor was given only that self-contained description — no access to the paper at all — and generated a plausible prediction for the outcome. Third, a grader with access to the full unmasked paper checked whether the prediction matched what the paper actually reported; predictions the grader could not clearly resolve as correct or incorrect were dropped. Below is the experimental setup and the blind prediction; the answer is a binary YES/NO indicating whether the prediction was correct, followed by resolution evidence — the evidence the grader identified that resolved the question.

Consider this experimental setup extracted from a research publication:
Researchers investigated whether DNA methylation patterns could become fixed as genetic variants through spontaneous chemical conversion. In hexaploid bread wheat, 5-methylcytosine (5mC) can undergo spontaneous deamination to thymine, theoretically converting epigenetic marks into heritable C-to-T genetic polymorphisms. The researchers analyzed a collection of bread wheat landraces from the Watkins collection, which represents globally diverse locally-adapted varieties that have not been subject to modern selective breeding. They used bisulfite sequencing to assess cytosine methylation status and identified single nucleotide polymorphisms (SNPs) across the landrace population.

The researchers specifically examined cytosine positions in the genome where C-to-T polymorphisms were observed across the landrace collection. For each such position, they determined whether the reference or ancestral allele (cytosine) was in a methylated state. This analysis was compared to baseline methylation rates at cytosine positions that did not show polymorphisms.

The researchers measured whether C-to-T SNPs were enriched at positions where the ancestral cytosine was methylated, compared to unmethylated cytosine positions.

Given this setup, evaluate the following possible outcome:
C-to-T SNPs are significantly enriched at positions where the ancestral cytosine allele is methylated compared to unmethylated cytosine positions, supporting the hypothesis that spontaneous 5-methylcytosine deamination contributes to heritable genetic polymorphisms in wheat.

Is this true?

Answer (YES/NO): YES